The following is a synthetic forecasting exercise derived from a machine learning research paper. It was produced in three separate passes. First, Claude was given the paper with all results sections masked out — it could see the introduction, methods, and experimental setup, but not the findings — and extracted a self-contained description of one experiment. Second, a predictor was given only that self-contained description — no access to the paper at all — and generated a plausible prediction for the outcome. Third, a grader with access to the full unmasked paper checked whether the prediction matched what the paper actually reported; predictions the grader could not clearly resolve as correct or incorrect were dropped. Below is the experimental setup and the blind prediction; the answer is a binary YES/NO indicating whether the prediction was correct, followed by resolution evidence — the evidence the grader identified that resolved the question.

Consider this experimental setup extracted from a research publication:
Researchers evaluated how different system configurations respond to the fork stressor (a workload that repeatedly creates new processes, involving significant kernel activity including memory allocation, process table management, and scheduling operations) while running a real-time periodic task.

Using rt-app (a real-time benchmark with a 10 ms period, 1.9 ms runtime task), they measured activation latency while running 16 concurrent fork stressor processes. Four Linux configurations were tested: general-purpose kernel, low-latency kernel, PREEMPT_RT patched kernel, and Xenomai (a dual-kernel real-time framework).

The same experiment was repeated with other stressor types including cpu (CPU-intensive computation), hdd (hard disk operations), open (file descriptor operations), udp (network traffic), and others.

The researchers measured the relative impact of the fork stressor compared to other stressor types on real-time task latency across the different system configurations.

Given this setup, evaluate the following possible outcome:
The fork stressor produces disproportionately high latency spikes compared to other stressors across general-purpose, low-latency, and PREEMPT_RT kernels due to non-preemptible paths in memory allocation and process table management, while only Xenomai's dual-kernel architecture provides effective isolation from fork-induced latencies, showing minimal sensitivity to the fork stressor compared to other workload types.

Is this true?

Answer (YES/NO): NO